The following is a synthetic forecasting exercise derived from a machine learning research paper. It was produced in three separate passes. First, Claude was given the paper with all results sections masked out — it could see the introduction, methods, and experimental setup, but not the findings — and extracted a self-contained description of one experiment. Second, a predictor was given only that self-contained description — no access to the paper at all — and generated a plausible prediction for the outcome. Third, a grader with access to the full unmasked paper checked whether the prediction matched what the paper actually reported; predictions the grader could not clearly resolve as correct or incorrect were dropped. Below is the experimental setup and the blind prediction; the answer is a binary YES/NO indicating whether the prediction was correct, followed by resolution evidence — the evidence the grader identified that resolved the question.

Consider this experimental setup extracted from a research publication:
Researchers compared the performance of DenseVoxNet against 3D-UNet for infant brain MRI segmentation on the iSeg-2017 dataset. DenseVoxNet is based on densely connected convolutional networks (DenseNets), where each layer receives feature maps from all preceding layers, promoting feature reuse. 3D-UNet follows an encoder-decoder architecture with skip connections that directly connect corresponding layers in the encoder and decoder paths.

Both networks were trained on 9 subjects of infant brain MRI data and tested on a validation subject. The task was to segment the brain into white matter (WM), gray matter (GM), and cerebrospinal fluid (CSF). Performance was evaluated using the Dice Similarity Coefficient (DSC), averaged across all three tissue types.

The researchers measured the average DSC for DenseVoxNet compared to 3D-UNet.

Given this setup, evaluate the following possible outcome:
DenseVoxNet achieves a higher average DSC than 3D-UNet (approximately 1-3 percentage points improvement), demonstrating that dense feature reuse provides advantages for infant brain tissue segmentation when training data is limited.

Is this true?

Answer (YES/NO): NO